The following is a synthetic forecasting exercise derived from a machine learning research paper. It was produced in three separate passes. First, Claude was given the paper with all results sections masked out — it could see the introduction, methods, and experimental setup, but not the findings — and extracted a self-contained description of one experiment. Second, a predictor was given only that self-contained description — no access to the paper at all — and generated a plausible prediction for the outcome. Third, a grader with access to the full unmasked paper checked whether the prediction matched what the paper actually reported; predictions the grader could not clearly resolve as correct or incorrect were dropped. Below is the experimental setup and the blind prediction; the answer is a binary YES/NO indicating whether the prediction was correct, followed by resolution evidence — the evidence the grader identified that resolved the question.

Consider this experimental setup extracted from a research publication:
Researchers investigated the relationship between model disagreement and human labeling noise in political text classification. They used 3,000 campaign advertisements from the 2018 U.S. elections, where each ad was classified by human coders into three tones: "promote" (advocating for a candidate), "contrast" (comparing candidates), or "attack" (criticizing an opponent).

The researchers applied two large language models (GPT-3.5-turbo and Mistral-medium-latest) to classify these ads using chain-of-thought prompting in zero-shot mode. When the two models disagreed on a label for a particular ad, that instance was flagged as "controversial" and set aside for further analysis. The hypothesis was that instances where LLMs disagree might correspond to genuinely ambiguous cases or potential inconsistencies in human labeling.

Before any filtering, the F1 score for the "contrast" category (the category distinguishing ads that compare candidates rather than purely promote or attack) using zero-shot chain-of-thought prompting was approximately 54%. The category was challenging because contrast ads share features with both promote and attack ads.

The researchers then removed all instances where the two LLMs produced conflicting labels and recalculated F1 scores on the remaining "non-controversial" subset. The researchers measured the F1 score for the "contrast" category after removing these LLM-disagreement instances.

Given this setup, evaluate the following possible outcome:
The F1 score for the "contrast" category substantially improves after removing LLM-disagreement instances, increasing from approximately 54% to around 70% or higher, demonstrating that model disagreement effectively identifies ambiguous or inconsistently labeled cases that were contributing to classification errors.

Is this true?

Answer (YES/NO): YES